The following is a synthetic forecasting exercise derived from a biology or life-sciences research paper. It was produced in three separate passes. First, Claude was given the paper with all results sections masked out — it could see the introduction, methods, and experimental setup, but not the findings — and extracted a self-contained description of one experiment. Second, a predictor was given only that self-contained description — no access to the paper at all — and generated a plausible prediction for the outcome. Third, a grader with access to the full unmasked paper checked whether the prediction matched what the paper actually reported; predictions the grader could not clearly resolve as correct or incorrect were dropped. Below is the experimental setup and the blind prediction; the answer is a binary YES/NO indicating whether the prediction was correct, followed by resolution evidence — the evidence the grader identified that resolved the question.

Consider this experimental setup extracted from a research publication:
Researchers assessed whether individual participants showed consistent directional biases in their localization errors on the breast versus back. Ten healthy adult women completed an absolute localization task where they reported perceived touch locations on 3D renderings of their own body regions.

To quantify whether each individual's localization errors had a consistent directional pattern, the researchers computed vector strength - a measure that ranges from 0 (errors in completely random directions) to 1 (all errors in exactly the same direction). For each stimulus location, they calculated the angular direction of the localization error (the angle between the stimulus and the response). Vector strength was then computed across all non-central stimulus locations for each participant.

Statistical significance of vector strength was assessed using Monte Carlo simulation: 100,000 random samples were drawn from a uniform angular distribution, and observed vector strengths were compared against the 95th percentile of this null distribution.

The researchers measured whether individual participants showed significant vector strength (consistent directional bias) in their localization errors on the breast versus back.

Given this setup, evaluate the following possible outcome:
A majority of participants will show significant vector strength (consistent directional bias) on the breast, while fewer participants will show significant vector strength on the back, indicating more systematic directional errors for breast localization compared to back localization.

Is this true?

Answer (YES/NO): NO